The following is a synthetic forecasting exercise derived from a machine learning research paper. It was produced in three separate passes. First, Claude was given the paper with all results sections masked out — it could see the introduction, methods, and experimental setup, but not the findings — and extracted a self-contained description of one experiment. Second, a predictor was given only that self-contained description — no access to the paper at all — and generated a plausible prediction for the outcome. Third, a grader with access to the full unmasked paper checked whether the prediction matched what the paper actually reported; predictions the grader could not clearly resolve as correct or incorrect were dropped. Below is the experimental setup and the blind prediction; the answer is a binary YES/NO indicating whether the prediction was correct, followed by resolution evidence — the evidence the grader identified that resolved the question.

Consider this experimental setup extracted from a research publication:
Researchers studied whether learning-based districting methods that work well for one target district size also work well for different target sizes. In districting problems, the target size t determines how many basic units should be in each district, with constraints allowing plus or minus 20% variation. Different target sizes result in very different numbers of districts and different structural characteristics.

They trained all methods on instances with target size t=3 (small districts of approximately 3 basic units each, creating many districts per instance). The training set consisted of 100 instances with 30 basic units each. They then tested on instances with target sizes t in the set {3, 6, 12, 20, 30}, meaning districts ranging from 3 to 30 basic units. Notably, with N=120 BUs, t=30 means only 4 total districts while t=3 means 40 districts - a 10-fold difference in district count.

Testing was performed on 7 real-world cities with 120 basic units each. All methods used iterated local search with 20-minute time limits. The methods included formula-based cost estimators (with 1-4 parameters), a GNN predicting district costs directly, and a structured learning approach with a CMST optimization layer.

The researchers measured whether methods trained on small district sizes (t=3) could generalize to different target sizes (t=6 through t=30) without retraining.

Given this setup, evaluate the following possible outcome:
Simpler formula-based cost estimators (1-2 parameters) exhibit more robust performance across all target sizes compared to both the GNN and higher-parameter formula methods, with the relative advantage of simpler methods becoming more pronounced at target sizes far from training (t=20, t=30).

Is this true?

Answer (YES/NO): NO